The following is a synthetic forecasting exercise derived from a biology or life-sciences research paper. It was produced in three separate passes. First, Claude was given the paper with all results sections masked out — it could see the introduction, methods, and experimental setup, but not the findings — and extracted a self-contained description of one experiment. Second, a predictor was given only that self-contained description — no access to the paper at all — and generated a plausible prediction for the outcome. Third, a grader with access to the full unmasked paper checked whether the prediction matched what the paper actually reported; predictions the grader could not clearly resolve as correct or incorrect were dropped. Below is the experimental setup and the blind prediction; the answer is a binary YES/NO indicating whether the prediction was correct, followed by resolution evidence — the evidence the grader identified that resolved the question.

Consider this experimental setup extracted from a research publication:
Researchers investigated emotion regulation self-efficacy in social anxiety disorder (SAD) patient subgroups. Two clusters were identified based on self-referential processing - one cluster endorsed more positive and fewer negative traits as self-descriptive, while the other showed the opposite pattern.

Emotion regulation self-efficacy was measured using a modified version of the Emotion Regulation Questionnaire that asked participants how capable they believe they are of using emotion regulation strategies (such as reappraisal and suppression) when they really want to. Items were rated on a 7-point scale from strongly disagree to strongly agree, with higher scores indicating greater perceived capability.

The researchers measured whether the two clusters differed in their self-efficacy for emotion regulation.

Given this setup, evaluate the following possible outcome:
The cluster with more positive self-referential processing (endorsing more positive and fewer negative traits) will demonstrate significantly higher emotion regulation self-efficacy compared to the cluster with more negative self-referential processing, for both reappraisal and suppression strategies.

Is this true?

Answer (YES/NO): NO